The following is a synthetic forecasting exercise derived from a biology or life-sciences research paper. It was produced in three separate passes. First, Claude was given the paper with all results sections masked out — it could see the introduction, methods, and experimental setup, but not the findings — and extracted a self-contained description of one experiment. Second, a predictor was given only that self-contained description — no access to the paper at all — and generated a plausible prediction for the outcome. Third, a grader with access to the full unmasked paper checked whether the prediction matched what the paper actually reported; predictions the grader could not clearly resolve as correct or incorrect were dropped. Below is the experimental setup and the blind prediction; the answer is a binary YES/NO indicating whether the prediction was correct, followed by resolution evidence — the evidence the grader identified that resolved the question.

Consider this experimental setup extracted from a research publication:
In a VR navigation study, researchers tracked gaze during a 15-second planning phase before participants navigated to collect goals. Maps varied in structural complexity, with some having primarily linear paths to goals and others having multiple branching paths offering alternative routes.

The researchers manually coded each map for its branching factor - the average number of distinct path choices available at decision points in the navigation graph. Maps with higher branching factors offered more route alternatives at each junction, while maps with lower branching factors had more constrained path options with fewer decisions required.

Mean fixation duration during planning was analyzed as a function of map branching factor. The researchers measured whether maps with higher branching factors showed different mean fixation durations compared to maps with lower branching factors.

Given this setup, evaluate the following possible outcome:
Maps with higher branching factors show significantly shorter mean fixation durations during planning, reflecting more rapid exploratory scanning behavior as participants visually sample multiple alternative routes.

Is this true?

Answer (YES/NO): YES